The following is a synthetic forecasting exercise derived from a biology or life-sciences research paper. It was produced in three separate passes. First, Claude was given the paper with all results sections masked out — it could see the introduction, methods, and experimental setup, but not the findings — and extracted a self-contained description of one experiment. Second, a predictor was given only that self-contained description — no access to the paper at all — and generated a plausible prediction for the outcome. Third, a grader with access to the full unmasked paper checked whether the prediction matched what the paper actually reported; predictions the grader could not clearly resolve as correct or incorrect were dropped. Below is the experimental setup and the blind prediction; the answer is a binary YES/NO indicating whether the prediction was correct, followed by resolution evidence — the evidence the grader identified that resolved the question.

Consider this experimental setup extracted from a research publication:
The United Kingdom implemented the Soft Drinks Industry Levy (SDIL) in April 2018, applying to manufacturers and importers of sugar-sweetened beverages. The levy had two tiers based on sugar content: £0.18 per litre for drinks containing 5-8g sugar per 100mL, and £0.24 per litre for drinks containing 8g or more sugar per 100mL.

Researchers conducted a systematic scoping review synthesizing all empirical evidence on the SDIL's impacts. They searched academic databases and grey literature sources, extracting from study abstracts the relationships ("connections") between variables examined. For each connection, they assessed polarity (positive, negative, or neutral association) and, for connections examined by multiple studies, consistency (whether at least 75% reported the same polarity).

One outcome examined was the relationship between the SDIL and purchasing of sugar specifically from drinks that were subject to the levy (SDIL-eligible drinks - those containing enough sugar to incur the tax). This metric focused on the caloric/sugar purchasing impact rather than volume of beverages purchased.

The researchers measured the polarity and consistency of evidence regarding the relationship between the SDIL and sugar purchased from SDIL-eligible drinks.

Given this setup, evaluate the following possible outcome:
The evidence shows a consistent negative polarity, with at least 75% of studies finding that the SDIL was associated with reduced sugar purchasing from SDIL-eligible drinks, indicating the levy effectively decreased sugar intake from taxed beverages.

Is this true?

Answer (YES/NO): YES